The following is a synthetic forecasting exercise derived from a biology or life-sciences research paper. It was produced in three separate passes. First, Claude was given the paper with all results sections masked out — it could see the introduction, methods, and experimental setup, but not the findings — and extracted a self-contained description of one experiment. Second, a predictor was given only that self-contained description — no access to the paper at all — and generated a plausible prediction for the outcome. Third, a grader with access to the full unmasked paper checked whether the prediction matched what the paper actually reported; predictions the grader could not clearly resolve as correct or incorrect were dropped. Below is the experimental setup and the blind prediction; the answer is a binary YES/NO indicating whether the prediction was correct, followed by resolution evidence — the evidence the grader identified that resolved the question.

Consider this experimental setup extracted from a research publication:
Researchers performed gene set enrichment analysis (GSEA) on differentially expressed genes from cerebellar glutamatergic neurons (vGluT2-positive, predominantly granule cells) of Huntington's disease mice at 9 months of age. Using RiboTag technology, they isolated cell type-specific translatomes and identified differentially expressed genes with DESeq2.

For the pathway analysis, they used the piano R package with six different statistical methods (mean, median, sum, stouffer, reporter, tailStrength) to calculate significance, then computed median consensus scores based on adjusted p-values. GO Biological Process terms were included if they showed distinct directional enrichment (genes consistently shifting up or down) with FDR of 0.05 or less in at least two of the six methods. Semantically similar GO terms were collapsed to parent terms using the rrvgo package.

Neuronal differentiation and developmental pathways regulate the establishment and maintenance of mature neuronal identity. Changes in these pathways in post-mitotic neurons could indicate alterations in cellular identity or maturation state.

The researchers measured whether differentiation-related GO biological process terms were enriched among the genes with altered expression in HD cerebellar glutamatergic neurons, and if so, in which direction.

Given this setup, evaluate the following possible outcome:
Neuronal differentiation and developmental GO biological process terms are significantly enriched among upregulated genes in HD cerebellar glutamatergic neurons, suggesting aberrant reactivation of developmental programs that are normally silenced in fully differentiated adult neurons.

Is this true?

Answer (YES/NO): YES